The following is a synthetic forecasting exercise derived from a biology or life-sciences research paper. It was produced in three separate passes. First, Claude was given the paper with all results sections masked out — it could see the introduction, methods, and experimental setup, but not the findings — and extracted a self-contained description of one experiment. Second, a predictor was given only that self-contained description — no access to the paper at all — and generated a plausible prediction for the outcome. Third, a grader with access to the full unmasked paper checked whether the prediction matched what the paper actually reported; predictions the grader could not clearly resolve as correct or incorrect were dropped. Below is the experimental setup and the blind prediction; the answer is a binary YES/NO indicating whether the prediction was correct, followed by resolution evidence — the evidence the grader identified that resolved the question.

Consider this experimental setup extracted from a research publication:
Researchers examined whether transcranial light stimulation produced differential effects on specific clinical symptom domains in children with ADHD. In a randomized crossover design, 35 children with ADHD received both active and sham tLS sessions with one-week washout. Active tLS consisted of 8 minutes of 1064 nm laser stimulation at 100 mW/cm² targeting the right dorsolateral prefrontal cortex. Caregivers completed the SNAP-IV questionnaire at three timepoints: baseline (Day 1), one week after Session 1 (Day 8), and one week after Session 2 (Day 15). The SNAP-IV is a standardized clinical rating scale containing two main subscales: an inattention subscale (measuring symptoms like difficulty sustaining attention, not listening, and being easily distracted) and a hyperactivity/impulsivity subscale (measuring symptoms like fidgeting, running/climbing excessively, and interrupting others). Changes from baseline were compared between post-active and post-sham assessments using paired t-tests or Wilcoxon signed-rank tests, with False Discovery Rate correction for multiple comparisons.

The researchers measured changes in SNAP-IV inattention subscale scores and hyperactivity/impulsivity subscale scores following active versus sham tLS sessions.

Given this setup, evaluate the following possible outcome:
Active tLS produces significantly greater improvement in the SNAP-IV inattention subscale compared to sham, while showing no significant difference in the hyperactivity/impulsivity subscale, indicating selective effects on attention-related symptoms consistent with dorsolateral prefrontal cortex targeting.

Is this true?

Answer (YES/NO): YES